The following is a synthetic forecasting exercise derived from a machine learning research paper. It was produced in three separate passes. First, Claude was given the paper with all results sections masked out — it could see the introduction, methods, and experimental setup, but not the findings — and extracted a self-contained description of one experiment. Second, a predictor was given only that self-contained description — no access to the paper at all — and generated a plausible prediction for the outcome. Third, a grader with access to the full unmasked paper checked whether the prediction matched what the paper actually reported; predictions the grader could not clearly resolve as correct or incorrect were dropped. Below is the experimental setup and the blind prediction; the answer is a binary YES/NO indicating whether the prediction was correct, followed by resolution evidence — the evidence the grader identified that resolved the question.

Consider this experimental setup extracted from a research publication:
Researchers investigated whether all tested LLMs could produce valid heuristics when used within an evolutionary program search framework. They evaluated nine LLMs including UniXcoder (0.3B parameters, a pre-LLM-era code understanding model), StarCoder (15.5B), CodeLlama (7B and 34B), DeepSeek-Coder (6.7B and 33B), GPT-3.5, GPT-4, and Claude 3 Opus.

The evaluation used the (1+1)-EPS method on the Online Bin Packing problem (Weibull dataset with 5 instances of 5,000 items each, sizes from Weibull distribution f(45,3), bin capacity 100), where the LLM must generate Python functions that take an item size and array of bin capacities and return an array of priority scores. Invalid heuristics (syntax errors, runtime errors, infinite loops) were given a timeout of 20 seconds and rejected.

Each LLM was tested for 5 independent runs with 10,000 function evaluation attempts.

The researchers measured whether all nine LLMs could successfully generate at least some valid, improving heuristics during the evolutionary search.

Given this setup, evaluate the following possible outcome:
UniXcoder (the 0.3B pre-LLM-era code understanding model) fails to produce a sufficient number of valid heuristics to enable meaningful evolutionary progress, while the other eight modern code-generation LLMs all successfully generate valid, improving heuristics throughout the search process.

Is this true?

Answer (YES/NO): NO